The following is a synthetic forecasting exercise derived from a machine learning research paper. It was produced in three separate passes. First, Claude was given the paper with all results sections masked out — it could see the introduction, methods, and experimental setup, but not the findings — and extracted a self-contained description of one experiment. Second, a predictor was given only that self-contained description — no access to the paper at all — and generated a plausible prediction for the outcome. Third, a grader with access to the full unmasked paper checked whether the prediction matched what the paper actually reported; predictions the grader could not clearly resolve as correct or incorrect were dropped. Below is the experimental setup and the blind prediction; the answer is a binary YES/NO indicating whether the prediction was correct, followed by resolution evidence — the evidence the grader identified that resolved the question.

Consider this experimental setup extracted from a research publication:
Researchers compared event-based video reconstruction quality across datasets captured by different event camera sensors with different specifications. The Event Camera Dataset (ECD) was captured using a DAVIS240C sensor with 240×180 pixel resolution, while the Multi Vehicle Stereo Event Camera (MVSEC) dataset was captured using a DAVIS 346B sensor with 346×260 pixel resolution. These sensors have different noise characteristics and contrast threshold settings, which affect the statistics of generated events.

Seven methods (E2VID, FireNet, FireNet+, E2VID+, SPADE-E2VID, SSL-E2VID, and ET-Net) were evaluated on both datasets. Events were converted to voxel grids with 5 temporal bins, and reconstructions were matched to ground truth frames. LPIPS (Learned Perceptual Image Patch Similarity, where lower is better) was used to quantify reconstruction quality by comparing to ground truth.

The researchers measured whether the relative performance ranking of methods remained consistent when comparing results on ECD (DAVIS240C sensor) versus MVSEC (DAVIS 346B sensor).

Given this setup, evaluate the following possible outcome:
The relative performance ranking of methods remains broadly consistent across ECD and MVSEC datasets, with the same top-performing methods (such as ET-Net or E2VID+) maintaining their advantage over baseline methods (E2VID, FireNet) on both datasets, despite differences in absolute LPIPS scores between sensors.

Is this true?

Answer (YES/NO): YES